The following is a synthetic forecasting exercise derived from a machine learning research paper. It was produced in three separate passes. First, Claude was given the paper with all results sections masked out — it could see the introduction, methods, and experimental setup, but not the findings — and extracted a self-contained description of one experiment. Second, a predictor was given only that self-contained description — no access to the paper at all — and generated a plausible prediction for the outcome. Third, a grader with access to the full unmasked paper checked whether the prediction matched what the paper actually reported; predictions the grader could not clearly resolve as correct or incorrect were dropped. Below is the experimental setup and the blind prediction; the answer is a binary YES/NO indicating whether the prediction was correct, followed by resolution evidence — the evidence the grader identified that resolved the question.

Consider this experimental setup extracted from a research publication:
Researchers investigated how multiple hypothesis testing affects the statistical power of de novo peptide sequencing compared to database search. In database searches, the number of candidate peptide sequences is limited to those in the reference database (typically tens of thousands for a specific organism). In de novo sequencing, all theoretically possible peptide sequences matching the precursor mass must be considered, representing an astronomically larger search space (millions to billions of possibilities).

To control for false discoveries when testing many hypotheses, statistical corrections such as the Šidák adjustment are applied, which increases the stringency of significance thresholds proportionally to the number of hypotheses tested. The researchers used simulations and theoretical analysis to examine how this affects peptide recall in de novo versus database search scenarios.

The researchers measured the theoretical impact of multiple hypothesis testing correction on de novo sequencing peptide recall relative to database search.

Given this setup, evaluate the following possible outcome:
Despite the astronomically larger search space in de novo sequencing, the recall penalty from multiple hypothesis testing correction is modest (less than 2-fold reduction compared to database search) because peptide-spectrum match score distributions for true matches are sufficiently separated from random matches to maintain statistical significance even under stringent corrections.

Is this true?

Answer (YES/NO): NO